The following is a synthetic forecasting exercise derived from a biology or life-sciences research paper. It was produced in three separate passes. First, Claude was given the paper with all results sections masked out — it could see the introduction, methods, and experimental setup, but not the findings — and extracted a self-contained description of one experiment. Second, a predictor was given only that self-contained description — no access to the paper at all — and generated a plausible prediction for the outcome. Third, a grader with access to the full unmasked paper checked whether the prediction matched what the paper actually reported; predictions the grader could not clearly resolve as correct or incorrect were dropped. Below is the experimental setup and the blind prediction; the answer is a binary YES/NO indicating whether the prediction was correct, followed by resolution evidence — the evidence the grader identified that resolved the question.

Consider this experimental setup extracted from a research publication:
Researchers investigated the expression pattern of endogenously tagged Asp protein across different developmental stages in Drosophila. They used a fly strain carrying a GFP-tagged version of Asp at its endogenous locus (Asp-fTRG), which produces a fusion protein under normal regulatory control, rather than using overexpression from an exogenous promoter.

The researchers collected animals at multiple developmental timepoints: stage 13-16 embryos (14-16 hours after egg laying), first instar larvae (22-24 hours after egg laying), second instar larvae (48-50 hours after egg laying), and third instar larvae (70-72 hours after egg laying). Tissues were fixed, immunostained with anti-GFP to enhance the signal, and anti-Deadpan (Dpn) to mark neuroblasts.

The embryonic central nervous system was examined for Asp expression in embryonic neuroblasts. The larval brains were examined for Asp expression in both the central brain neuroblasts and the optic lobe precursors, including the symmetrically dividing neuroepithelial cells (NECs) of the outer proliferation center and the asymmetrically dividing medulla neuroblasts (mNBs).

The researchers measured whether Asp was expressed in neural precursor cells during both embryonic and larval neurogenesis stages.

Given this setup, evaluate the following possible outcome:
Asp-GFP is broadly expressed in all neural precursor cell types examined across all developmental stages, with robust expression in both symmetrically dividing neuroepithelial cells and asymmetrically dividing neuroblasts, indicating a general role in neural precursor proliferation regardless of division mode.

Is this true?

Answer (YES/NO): YES